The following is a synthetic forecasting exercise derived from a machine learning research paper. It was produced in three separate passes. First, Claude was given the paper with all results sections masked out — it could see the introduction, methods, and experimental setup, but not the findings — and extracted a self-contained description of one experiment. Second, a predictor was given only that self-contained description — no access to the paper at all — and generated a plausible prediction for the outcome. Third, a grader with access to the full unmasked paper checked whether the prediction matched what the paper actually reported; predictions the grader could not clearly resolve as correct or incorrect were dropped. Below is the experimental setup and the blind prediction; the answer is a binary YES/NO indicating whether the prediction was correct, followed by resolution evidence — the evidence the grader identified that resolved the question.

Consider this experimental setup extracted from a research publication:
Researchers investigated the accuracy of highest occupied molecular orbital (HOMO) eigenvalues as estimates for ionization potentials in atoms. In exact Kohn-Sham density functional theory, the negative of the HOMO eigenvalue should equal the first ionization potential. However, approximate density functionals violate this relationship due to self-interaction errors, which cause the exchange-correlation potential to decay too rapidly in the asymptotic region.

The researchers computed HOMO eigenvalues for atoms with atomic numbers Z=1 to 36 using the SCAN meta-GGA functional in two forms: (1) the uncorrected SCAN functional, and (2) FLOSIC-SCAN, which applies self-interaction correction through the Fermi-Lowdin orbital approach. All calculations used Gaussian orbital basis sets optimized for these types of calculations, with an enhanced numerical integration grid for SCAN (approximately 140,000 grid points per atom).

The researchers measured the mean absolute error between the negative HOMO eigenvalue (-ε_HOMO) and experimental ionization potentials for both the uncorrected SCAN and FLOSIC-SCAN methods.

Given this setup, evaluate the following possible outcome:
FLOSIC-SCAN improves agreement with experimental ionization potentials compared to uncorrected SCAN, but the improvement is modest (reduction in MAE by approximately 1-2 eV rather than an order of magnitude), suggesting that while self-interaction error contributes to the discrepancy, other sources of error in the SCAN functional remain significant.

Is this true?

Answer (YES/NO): NO